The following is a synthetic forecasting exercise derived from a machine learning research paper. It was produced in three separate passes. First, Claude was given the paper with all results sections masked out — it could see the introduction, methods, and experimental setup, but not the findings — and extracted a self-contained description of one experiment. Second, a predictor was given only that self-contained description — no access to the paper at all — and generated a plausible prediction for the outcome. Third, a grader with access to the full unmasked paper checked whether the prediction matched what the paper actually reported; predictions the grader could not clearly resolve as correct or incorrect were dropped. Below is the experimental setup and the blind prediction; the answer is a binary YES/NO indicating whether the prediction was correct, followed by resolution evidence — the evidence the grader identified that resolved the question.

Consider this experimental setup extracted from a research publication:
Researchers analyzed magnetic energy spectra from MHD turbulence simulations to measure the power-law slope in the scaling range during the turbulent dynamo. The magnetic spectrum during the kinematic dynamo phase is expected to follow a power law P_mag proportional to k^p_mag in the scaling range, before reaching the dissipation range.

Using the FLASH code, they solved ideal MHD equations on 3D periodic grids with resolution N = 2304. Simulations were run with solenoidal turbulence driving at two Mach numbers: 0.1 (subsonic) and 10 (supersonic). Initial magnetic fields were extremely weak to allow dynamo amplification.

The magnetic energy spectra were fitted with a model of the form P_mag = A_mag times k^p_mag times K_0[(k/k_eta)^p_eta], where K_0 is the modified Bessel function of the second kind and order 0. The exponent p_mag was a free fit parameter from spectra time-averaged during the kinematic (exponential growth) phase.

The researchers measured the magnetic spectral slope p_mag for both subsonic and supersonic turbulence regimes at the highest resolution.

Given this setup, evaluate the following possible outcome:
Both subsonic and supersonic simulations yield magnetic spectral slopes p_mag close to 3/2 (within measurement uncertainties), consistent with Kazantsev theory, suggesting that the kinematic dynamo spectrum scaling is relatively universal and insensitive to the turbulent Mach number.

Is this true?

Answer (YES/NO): NO